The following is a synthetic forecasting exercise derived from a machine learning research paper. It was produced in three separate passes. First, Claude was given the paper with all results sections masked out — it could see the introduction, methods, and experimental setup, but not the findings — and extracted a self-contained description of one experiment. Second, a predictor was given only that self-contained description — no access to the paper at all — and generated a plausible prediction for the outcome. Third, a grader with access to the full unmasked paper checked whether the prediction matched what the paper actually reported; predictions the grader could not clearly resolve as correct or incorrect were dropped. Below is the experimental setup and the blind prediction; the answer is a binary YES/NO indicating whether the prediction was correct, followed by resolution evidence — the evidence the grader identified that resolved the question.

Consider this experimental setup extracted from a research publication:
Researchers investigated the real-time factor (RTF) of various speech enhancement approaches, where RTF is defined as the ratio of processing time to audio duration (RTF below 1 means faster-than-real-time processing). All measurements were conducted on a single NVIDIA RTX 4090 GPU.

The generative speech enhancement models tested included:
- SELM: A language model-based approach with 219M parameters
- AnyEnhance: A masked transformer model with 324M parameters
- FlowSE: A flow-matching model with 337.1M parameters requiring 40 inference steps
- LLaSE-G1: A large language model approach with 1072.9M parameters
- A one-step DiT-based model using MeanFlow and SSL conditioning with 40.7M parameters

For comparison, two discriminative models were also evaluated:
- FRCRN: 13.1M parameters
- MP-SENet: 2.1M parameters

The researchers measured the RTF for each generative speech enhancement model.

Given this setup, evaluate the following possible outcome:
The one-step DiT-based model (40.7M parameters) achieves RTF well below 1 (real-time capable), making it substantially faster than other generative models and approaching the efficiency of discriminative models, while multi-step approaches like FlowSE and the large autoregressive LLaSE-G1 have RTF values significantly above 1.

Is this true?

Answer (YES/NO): NO